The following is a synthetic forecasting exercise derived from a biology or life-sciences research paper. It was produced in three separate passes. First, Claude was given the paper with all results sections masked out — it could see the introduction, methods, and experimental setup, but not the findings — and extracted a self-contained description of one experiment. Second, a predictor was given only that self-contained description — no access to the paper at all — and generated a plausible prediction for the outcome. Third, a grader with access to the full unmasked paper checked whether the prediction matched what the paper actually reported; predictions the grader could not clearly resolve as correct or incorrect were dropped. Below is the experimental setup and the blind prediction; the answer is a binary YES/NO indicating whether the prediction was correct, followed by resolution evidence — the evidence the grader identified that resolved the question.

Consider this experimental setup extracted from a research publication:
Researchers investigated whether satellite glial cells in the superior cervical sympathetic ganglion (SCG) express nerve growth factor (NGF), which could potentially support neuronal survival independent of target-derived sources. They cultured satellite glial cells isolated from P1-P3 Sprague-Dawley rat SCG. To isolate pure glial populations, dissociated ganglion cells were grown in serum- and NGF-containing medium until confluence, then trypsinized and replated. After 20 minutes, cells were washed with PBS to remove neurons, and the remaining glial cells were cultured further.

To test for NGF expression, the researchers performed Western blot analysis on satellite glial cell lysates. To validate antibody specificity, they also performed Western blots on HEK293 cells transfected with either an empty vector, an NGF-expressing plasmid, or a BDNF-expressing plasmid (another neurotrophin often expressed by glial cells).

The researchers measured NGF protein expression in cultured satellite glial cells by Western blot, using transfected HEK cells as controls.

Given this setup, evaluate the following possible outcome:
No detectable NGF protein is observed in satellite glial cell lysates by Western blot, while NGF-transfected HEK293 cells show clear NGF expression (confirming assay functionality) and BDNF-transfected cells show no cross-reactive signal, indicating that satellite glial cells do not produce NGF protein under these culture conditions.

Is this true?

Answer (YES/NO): NO